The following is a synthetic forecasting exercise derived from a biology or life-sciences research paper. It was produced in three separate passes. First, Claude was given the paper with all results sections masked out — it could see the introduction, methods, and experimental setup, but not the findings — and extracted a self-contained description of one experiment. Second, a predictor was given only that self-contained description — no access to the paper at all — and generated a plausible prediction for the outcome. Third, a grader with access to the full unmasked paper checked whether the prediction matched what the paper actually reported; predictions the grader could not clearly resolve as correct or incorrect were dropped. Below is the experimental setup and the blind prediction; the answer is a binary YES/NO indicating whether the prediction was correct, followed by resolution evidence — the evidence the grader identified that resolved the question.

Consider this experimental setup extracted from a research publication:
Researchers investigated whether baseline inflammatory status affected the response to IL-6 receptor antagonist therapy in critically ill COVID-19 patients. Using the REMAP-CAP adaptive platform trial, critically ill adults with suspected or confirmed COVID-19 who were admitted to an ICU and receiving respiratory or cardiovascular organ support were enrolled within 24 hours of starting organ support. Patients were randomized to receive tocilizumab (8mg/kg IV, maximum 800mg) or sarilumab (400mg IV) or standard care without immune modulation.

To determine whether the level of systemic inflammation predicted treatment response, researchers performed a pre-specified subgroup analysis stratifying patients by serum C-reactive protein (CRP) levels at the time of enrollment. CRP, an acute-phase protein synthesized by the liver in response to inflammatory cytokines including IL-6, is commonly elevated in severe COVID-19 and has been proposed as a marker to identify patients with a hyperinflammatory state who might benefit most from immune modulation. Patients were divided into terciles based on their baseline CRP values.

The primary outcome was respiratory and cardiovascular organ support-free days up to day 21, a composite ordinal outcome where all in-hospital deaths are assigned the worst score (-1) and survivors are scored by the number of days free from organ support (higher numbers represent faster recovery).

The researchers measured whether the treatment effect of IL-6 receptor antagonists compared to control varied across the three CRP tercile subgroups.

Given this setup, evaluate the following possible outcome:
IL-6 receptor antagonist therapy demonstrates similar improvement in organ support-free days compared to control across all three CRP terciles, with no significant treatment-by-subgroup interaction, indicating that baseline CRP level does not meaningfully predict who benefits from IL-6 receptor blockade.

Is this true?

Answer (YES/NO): YES